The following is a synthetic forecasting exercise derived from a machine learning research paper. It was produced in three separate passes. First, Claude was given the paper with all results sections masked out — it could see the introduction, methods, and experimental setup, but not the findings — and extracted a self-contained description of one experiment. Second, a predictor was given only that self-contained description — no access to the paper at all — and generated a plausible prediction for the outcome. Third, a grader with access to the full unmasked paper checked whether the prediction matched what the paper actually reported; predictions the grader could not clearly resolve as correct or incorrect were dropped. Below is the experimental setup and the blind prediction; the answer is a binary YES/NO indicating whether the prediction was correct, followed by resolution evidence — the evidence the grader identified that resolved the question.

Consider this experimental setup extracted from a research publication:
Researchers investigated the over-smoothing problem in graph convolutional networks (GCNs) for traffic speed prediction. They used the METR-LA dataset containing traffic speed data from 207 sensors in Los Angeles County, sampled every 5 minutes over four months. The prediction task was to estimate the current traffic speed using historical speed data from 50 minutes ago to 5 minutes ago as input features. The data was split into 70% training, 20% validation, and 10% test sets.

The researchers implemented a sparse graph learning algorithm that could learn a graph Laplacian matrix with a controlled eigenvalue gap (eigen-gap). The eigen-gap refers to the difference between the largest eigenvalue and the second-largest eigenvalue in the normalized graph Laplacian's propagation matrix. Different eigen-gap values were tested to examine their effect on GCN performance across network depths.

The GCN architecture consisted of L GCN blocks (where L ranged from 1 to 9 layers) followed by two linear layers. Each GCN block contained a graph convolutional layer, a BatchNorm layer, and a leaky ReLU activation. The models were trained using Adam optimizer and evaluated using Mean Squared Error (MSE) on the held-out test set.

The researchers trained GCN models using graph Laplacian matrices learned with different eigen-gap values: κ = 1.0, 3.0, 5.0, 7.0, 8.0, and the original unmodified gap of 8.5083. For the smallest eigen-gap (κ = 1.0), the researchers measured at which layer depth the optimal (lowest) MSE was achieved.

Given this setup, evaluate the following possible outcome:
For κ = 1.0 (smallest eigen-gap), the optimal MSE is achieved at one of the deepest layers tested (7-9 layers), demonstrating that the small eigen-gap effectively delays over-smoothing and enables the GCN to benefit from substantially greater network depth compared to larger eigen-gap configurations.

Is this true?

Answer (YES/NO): NO